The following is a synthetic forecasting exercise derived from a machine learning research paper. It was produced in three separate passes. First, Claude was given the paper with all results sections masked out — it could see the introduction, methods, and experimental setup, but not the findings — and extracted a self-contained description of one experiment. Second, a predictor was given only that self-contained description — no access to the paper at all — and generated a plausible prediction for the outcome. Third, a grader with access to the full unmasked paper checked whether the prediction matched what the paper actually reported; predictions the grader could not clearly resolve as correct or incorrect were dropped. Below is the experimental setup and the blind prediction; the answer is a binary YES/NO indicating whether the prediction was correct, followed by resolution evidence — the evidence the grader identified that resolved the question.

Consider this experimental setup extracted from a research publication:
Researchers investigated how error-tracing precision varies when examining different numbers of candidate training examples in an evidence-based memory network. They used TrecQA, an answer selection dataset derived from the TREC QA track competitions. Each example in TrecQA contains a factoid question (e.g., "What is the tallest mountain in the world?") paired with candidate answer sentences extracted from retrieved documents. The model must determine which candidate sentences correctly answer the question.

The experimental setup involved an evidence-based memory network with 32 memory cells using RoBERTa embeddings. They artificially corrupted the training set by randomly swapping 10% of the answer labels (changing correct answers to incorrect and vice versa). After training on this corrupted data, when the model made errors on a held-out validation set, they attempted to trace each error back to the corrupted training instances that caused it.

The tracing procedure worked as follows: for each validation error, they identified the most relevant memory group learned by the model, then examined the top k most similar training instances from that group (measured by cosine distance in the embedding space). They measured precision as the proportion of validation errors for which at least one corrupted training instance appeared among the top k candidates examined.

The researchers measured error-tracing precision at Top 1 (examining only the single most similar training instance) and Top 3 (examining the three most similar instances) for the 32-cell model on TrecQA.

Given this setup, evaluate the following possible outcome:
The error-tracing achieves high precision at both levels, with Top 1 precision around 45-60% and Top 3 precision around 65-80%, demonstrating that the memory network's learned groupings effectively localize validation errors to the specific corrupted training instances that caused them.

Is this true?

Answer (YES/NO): NO